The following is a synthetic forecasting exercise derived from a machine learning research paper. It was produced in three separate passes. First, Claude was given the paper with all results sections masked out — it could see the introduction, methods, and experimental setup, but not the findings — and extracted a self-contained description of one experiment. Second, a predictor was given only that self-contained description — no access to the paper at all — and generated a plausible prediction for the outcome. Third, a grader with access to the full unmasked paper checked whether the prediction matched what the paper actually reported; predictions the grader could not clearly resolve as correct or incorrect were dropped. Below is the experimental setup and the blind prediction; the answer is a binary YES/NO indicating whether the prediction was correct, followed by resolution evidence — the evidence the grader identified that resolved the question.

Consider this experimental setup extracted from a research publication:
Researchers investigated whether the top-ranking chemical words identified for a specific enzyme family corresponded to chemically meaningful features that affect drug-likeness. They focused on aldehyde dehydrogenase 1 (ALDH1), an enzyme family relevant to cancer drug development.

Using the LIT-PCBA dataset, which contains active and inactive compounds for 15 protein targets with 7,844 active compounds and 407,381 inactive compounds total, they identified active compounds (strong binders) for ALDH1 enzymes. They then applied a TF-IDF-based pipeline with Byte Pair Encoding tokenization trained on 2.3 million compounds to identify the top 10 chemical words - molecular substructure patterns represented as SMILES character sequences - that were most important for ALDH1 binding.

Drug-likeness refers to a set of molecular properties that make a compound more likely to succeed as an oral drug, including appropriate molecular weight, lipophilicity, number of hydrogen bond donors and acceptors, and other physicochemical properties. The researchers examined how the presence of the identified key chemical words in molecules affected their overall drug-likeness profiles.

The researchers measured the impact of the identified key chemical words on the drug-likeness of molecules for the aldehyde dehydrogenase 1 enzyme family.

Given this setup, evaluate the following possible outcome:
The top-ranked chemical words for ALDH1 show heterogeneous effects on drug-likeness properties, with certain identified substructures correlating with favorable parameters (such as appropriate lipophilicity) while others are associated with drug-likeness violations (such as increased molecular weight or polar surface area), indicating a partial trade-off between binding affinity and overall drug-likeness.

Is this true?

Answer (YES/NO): NO